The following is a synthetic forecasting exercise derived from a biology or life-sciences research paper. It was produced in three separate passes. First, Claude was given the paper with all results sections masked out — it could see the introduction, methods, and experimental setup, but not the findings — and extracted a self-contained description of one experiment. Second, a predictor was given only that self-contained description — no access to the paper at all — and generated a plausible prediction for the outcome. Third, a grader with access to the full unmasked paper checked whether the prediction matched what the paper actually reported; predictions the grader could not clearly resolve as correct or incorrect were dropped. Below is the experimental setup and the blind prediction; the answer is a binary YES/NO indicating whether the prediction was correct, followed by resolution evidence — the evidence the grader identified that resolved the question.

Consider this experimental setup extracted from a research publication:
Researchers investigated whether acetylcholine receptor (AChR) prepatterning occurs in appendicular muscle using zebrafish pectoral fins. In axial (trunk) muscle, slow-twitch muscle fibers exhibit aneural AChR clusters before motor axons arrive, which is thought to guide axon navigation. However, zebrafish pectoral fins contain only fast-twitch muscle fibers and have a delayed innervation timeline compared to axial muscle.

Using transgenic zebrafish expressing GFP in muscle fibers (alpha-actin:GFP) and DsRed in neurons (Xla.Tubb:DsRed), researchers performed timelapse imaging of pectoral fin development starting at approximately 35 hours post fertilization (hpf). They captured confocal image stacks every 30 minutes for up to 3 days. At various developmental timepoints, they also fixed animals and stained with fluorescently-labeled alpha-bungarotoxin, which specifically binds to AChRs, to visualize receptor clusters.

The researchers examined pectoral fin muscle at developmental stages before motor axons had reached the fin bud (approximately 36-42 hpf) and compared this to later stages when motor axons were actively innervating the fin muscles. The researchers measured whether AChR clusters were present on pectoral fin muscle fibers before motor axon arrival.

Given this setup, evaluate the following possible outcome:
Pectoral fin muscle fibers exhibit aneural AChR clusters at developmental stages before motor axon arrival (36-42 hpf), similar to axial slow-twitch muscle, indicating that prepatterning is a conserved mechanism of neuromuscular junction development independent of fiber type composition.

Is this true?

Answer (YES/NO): NO